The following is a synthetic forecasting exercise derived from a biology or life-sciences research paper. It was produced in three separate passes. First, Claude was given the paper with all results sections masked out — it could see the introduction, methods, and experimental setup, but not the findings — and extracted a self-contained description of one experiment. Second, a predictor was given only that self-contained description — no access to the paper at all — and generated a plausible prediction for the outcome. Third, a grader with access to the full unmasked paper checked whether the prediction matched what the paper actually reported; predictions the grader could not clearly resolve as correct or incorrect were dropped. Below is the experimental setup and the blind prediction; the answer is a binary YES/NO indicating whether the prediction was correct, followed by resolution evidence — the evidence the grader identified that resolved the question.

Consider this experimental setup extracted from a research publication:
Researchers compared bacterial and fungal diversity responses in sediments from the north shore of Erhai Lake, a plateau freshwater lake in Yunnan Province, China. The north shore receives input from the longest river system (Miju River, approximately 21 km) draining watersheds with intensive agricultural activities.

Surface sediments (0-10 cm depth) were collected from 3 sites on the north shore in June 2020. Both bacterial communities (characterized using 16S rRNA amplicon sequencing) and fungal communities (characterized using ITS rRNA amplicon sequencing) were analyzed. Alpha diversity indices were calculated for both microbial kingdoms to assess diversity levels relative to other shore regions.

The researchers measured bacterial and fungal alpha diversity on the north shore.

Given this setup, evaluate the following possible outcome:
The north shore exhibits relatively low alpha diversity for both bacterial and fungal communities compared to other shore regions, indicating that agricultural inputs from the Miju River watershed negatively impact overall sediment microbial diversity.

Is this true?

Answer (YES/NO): NO